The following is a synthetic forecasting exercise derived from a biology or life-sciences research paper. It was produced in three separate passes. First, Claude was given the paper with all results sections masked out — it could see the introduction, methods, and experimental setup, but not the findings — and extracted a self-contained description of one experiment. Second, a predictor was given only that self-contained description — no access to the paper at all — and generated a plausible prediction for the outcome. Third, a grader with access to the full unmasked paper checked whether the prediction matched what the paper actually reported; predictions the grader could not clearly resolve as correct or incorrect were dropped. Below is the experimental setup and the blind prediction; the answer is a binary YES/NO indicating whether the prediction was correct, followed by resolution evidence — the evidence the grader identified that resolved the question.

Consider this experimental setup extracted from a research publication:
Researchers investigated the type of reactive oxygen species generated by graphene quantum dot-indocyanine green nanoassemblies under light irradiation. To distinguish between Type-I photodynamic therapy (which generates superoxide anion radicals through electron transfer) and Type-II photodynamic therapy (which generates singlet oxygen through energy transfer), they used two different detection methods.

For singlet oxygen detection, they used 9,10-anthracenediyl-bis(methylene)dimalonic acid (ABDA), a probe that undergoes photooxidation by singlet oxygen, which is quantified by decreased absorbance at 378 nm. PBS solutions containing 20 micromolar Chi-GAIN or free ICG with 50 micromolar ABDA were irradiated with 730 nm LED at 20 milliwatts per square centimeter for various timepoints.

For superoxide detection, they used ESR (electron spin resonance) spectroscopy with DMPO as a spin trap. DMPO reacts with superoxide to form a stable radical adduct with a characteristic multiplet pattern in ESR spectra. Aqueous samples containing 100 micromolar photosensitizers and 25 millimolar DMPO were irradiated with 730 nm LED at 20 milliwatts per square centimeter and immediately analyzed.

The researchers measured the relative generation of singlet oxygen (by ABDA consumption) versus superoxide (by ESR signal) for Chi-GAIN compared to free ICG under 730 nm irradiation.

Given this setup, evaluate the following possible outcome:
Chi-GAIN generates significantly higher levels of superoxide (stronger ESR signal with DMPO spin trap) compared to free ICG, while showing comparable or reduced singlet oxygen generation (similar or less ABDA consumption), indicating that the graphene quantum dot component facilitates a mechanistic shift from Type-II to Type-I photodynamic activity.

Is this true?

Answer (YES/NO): YES